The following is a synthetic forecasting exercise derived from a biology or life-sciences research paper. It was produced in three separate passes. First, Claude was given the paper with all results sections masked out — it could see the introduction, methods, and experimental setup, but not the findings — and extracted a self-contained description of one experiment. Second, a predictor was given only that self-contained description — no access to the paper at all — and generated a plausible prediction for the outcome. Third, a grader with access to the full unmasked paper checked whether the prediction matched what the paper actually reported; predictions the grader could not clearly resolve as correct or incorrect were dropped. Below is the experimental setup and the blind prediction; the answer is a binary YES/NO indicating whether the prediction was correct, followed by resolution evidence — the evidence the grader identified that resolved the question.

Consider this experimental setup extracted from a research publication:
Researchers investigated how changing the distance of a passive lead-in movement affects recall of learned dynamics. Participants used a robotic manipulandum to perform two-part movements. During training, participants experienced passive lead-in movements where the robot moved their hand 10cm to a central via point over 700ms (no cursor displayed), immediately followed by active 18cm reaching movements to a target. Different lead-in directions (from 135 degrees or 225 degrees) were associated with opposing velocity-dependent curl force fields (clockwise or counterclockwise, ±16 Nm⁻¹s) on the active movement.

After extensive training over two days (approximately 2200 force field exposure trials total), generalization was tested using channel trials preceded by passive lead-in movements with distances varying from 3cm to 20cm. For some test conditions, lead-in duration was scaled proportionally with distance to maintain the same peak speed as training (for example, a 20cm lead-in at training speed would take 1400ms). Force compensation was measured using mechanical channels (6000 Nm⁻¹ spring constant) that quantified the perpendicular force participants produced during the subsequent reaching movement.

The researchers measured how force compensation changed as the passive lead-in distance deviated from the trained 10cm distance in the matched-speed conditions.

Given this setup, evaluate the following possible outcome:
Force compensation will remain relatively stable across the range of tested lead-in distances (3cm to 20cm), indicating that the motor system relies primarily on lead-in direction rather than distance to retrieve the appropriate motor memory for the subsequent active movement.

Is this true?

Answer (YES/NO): NO